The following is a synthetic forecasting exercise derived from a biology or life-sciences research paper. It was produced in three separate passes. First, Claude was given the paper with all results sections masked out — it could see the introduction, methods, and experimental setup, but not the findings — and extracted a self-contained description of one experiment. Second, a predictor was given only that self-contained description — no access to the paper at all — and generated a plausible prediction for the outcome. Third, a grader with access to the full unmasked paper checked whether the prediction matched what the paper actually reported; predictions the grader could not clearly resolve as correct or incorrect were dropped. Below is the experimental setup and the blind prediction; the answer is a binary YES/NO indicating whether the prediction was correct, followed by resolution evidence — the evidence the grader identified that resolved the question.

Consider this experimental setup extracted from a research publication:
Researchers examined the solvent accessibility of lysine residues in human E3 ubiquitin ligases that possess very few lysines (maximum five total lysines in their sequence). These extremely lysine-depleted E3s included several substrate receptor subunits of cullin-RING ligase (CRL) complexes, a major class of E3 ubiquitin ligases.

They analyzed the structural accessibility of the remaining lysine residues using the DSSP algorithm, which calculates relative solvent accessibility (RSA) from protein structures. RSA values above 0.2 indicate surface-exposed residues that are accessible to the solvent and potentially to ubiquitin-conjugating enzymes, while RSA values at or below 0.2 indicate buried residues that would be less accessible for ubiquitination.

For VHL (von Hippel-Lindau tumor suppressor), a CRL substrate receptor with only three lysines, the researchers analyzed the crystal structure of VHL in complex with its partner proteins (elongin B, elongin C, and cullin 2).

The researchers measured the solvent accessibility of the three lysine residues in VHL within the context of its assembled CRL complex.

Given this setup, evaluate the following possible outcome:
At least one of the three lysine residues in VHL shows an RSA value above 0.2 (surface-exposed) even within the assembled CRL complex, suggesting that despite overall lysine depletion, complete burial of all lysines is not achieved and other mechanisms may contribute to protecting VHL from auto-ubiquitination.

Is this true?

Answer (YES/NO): YES